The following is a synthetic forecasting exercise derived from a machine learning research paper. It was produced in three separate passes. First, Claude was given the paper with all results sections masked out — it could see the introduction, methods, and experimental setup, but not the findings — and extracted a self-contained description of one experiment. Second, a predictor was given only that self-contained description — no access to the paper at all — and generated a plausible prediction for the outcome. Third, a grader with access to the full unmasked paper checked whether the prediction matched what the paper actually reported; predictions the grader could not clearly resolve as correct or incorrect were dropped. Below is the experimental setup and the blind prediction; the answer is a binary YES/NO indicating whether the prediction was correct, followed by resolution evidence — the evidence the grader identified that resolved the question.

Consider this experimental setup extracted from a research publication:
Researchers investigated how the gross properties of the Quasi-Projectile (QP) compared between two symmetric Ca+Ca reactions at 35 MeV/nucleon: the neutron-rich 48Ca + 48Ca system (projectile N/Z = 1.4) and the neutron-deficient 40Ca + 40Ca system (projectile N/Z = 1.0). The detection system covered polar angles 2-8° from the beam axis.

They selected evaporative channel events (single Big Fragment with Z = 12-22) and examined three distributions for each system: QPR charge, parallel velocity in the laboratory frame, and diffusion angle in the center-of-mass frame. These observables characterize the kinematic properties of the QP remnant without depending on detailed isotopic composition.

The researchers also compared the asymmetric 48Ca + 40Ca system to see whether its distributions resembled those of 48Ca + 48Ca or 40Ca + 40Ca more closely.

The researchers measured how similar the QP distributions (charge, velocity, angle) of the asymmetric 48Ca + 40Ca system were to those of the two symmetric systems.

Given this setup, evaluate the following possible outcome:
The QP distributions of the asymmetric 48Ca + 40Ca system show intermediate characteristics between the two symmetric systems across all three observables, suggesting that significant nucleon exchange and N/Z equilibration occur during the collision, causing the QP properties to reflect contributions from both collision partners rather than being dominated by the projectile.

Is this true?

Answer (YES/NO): NO